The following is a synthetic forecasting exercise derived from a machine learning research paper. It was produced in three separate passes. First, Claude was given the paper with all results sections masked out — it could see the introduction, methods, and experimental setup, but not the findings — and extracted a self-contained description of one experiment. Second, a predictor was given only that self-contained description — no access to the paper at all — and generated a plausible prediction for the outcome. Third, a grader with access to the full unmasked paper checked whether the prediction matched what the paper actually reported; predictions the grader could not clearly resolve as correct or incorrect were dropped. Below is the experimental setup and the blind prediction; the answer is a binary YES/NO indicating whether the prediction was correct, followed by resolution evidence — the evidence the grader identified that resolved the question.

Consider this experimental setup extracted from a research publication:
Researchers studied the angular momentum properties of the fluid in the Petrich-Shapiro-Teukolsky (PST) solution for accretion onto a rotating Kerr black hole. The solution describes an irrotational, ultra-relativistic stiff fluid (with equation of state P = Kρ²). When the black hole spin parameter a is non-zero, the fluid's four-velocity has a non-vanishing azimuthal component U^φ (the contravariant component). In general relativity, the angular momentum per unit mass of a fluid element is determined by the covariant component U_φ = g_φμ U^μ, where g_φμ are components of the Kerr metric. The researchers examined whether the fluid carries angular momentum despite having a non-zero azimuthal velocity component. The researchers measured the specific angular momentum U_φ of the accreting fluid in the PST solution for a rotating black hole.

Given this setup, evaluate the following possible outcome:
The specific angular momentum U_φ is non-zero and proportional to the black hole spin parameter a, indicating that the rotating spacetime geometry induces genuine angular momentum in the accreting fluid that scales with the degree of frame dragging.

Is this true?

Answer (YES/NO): NO